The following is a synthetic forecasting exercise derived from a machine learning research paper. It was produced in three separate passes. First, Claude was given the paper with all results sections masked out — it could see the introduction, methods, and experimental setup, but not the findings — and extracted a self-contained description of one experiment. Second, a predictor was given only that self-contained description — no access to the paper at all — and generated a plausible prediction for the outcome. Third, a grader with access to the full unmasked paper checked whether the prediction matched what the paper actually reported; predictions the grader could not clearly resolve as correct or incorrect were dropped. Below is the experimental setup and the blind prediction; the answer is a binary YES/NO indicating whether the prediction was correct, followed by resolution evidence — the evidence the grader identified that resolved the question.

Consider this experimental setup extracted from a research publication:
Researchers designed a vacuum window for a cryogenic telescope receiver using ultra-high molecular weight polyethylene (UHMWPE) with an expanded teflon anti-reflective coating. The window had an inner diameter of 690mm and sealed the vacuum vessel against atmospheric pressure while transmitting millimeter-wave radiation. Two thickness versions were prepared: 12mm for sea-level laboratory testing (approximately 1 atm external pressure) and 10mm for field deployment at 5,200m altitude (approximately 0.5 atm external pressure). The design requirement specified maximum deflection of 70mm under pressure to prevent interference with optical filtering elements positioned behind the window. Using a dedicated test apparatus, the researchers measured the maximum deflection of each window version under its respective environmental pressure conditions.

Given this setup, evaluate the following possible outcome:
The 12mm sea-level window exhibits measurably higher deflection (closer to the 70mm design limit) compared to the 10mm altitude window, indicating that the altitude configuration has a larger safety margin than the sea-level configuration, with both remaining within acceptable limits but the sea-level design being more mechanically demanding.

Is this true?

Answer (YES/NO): NO